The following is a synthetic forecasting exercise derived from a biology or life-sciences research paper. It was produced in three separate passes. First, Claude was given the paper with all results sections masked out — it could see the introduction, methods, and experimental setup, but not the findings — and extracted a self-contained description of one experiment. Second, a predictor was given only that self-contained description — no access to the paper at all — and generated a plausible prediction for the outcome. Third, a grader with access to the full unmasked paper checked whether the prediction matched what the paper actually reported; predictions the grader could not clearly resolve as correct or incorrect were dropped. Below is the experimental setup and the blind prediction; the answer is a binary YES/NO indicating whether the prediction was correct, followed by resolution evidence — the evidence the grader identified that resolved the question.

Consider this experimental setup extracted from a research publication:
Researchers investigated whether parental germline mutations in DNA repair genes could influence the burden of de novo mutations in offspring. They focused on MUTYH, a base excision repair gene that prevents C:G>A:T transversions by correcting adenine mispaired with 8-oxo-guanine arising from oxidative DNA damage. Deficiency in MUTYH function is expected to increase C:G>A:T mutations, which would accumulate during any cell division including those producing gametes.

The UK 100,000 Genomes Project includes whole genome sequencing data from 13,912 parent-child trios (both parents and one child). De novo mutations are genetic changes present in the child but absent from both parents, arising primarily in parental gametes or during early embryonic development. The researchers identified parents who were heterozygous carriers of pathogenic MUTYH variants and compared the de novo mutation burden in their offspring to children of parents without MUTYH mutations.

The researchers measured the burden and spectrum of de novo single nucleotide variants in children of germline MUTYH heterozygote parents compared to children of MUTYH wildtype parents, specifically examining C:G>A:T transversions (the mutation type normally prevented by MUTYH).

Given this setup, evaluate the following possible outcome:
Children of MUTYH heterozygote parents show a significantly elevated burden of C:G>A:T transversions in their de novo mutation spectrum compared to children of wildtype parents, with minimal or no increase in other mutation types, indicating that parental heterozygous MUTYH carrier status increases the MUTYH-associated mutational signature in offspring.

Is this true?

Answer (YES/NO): NO